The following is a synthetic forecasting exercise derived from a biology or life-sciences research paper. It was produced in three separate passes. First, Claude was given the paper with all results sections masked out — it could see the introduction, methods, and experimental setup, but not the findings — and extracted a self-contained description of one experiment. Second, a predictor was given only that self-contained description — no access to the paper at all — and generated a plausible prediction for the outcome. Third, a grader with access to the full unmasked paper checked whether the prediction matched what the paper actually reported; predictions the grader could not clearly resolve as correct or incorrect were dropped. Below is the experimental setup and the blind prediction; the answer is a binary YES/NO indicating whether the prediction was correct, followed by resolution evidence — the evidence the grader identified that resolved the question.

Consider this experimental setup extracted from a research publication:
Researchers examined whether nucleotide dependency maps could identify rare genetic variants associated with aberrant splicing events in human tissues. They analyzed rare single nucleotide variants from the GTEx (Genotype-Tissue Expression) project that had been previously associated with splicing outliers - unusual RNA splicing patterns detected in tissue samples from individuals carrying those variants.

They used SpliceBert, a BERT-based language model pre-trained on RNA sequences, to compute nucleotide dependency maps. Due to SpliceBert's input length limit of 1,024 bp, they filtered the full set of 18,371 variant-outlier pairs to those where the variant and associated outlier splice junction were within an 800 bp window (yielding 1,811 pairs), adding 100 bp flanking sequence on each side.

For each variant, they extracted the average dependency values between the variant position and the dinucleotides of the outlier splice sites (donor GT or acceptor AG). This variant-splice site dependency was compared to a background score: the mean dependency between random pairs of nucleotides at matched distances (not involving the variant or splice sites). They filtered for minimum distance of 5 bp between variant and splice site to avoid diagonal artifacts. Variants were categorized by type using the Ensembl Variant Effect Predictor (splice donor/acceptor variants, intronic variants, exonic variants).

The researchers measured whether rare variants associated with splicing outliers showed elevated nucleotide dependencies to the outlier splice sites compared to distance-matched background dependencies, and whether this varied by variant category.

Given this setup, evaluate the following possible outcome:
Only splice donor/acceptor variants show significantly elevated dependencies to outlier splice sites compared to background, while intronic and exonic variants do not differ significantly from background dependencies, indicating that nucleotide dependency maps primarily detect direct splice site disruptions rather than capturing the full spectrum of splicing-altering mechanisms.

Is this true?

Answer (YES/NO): NO